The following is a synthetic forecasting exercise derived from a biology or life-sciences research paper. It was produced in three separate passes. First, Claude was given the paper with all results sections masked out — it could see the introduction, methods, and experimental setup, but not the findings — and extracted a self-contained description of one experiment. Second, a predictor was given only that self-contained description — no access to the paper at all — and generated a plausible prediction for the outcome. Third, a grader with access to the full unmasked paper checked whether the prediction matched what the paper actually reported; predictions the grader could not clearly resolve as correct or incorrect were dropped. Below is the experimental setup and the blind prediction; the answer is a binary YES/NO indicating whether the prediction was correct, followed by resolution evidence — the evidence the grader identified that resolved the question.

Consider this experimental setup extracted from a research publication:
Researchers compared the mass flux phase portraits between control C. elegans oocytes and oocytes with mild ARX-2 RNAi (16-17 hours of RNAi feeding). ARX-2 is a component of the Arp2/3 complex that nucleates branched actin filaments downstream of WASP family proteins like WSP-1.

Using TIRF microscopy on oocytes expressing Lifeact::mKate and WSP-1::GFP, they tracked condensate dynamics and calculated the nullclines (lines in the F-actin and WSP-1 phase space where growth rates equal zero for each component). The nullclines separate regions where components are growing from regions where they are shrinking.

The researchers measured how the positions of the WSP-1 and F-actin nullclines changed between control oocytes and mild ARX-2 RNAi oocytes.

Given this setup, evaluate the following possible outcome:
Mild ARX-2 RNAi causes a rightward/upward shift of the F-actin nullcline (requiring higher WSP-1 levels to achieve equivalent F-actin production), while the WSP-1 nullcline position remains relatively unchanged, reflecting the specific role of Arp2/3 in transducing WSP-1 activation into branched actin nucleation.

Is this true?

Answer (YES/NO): NO